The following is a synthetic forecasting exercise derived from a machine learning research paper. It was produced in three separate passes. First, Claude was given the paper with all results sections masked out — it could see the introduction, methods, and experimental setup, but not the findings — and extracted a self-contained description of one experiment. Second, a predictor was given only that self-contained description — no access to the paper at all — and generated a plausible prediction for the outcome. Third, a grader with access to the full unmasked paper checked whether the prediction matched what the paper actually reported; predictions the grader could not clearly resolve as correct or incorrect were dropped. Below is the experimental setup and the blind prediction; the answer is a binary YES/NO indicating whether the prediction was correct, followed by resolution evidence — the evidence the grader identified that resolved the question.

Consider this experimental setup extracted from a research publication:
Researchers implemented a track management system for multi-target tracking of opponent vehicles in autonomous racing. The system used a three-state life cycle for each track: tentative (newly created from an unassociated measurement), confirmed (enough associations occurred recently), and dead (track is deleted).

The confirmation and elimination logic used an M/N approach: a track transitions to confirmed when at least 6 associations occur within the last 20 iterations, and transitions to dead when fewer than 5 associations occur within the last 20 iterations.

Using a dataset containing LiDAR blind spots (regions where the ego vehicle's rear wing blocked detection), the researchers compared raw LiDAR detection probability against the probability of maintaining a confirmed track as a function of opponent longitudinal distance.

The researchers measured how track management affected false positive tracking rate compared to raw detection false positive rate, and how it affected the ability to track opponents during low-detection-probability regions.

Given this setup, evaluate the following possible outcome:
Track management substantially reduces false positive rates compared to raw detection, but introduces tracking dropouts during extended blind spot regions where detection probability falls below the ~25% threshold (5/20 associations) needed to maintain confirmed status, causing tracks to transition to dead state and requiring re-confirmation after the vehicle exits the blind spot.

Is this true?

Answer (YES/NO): NO